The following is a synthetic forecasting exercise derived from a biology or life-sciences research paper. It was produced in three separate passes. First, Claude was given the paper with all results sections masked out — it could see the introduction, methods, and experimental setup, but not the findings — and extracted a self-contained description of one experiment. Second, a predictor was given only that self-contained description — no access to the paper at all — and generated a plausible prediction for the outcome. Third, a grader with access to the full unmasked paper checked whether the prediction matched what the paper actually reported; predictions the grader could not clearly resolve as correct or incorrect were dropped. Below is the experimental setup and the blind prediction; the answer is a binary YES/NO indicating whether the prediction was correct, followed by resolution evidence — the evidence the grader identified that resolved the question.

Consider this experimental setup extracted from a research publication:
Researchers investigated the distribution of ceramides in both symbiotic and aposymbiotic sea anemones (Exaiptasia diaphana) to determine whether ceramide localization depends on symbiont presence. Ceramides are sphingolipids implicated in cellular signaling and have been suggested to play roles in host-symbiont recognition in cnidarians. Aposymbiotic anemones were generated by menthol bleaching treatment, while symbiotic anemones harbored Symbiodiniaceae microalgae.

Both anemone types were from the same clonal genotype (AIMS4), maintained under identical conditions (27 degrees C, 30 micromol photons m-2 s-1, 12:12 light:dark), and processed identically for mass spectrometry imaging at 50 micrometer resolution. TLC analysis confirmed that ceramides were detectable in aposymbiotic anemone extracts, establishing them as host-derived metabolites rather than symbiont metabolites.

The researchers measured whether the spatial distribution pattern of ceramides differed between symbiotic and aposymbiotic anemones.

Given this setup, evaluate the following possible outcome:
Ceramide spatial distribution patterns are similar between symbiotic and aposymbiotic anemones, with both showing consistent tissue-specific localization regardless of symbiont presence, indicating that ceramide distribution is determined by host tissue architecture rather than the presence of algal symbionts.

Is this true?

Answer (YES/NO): NO